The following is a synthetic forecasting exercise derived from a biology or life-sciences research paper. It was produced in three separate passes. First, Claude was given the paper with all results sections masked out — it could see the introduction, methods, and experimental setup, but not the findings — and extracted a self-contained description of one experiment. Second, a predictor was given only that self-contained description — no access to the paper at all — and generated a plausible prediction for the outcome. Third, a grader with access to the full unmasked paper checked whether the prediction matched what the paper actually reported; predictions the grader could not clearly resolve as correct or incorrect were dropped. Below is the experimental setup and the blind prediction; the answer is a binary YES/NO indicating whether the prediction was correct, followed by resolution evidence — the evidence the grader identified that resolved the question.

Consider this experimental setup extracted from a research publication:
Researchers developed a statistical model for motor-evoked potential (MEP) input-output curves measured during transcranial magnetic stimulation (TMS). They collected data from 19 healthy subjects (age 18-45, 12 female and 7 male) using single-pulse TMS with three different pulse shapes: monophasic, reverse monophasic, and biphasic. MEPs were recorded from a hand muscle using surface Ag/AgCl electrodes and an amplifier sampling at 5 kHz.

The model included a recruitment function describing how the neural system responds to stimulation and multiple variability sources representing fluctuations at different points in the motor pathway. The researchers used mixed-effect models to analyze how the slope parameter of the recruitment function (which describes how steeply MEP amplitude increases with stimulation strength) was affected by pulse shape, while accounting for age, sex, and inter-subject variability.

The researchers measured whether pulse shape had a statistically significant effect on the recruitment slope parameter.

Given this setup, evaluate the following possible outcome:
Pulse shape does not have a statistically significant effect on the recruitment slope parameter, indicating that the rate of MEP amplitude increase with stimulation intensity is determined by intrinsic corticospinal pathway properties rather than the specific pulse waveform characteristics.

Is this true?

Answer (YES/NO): YES